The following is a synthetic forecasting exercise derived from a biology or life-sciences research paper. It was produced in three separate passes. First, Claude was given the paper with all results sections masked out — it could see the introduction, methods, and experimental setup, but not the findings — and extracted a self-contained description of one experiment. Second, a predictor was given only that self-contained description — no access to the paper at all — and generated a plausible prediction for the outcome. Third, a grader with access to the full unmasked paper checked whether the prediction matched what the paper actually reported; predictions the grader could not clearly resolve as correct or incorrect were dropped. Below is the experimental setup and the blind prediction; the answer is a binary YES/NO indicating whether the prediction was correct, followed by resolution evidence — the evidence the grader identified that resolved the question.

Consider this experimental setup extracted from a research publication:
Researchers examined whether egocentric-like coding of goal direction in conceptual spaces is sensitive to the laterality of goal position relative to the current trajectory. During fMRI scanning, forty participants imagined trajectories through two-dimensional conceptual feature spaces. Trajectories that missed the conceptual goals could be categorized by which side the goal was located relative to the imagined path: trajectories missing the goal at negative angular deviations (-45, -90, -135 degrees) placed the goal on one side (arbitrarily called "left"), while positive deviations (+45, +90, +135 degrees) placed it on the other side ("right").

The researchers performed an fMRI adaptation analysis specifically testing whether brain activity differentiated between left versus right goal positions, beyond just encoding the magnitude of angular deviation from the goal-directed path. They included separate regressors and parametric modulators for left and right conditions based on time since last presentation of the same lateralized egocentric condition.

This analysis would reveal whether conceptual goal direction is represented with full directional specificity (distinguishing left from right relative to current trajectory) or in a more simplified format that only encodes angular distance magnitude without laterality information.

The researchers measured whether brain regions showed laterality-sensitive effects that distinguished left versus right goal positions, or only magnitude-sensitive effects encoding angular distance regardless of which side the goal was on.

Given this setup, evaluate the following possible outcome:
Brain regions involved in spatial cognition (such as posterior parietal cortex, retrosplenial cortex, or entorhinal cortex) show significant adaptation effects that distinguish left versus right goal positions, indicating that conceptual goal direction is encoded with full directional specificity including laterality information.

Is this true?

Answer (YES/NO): YES